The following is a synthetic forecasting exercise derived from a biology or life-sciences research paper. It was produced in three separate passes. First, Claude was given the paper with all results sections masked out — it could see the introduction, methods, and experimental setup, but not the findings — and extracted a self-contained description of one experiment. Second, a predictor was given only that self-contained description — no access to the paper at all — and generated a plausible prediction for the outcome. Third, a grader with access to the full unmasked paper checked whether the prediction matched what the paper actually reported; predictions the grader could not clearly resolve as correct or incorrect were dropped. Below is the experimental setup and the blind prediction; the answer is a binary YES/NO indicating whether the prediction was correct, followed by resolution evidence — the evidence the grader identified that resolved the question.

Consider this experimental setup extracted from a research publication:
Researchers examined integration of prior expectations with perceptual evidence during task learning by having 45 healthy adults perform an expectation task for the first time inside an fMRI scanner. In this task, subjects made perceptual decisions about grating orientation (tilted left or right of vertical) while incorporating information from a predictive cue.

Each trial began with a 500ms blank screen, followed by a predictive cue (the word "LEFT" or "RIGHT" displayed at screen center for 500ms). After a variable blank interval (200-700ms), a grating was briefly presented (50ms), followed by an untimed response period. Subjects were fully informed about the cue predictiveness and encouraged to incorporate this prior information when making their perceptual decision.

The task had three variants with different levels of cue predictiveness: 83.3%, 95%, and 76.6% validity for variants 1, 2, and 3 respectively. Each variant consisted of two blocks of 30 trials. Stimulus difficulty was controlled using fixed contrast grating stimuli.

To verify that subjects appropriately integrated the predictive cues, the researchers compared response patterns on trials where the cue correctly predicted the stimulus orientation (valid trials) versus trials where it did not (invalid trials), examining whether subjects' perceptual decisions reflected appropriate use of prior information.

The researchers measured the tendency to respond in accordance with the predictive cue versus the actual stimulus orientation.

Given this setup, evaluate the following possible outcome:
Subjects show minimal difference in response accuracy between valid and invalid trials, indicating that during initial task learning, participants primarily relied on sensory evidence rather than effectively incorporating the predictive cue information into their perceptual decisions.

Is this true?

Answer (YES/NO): NO